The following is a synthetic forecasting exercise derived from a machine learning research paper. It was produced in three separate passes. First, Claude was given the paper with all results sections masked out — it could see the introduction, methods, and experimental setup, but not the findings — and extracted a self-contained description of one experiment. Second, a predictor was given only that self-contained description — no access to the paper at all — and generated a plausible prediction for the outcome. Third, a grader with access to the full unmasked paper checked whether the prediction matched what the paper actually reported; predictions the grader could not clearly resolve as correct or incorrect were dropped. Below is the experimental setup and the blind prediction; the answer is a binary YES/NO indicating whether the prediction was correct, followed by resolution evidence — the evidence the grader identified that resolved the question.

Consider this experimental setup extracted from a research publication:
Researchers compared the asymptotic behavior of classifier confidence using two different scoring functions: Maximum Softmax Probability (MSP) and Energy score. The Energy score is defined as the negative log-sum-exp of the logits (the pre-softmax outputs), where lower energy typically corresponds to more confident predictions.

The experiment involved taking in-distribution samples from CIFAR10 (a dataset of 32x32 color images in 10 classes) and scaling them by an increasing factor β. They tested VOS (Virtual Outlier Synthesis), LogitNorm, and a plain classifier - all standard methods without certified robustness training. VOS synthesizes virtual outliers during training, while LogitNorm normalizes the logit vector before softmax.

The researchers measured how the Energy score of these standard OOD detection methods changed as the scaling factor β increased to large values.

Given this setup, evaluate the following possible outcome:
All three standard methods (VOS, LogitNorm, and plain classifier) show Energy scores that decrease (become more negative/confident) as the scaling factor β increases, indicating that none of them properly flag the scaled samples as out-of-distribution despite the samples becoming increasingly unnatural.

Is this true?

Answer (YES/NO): YES